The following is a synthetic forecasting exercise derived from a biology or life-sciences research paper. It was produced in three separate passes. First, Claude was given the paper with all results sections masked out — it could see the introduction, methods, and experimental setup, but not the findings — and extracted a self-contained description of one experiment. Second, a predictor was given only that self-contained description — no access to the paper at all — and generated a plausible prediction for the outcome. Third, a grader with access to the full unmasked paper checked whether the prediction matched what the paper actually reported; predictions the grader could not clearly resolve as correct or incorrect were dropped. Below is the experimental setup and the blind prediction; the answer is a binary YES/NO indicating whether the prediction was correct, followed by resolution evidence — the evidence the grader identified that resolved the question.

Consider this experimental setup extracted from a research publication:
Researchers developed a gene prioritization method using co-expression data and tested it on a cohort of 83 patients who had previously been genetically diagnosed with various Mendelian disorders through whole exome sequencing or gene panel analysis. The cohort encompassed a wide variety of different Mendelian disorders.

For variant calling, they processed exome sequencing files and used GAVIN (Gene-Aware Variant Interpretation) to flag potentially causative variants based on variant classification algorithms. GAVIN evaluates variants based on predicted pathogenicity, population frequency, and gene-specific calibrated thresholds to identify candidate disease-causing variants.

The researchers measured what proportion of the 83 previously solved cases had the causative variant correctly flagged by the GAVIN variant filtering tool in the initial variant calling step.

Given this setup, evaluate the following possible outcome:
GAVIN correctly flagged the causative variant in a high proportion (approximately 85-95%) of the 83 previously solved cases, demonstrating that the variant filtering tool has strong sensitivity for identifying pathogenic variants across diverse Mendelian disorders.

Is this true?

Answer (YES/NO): YES